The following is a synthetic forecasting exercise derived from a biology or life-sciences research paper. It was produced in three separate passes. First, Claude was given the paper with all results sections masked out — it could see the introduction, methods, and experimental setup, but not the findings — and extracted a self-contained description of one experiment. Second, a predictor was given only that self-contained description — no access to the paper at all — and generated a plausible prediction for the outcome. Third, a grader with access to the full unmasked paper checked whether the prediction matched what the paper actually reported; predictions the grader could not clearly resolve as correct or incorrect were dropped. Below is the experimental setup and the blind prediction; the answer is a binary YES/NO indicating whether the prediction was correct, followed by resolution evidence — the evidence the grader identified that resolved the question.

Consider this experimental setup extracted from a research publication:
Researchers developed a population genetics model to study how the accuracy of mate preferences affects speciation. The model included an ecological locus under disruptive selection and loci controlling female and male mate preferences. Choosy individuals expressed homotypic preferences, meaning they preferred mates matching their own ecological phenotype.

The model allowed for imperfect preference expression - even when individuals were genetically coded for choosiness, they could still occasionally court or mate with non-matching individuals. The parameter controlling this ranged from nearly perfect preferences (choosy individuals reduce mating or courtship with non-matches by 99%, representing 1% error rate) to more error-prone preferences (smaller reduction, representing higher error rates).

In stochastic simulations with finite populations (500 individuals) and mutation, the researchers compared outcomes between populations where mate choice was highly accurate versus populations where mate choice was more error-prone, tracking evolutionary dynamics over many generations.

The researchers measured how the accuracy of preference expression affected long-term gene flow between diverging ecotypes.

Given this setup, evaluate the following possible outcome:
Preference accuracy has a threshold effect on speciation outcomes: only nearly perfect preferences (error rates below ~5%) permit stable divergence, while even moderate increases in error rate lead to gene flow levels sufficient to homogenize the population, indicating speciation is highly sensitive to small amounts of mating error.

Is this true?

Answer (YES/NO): NO